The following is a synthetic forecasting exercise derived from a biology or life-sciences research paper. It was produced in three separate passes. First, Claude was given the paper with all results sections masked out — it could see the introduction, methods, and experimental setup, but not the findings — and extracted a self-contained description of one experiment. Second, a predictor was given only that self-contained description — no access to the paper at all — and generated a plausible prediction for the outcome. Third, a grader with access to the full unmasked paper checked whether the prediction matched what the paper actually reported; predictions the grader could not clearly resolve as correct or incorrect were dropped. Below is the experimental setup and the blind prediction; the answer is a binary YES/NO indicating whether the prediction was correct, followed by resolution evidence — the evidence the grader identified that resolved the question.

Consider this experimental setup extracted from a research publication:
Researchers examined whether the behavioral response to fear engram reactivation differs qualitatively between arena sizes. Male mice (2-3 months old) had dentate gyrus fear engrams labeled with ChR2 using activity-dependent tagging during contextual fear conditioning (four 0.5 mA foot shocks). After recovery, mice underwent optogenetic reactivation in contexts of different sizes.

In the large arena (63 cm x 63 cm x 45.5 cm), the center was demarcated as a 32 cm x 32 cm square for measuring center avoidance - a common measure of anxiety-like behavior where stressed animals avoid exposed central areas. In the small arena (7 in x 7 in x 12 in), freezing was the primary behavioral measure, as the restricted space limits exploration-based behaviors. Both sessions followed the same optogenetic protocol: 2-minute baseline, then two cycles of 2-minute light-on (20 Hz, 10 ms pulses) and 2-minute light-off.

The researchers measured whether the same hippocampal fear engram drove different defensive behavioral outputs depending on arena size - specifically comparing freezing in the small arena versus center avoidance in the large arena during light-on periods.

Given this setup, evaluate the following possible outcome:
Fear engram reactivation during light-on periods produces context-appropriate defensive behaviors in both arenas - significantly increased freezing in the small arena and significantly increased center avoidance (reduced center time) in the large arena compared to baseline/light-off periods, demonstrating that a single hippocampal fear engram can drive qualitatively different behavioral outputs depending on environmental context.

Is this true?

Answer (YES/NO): NO